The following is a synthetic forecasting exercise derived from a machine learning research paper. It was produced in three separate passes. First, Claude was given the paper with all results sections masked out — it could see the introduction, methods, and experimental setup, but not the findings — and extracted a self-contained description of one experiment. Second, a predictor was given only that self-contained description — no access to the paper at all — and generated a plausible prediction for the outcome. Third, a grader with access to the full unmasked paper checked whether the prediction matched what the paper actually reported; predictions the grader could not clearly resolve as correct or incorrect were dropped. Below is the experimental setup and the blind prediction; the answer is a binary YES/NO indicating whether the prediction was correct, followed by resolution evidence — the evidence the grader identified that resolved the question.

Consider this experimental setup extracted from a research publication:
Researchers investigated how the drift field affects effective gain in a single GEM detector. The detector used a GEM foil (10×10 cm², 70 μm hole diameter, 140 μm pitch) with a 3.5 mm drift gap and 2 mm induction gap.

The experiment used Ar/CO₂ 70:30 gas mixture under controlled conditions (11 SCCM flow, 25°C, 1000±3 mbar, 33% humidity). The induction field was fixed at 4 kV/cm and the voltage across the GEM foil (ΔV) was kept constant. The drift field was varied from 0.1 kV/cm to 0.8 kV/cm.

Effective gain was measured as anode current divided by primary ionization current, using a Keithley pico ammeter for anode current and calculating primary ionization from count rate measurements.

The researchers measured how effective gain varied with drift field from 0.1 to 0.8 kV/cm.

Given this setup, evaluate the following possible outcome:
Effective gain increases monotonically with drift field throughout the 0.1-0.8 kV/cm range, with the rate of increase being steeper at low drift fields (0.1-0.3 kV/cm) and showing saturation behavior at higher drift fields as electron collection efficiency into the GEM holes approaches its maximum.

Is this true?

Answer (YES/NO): NO